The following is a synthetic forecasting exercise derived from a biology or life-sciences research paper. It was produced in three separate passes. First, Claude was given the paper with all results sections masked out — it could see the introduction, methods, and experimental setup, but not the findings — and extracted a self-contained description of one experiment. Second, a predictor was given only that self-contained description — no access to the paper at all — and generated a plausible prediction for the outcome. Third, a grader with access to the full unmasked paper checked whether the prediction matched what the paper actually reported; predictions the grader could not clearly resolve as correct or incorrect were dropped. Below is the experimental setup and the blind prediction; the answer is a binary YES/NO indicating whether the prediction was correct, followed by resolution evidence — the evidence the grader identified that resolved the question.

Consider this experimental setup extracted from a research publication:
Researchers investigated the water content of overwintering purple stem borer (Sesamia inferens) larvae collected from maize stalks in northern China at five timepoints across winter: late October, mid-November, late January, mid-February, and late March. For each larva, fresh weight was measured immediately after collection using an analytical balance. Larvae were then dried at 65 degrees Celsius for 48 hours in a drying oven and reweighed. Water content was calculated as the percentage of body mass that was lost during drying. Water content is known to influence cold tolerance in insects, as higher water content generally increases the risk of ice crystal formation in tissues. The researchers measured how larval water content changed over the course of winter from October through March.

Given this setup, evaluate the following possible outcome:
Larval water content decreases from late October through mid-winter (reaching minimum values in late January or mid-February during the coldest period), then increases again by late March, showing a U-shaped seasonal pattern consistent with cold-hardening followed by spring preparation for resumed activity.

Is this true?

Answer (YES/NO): YES